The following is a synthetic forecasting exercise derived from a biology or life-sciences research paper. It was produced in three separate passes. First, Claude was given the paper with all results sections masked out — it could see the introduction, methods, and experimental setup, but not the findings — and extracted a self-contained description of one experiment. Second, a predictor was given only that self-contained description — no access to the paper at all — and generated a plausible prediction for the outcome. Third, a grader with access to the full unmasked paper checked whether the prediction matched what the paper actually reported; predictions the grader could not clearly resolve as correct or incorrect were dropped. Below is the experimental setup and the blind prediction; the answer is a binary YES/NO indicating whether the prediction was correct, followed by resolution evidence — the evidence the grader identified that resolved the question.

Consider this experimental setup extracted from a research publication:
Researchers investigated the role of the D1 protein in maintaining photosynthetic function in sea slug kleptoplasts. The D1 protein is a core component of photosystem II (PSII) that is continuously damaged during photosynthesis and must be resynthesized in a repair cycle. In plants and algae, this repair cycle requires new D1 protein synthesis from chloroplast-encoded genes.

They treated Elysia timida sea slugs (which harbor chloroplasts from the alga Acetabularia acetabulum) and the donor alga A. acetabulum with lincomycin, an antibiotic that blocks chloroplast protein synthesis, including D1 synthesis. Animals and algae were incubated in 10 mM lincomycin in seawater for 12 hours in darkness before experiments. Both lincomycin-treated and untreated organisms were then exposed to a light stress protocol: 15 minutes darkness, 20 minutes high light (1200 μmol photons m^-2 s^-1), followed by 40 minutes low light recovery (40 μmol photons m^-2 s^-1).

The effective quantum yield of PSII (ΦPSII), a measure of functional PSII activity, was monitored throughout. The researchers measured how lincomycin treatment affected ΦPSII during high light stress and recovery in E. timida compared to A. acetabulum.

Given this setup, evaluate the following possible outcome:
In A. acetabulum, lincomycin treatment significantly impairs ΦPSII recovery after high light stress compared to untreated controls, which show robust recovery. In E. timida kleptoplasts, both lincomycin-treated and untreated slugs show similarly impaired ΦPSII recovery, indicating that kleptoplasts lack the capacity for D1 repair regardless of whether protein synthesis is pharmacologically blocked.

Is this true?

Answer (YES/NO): NO